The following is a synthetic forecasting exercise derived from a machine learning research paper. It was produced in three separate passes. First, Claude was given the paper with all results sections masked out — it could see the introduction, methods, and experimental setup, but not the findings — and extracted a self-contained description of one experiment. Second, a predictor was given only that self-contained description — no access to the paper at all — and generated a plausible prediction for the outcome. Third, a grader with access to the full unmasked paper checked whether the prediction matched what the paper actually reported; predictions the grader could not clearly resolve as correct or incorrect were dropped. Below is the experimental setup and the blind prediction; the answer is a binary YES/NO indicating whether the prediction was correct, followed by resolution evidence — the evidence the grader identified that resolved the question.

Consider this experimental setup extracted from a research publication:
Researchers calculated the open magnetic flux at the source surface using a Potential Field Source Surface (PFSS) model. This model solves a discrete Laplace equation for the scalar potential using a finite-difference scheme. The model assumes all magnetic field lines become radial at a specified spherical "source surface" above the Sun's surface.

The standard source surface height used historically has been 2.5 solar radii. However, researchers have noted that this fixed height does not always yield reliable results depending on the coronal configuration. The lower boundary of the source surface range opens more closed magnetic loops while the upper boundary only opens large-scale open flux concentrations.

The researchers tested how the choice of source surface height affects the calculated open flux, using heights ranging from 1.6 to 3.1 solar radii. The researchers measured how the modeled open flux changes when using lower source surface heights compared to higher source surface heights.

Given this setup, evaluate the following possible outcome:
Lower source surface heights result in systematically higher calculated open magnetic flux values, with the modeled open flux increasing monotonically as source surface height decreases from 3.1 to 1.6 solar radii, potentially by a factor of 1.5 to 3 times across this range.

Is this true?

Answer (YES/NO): YES